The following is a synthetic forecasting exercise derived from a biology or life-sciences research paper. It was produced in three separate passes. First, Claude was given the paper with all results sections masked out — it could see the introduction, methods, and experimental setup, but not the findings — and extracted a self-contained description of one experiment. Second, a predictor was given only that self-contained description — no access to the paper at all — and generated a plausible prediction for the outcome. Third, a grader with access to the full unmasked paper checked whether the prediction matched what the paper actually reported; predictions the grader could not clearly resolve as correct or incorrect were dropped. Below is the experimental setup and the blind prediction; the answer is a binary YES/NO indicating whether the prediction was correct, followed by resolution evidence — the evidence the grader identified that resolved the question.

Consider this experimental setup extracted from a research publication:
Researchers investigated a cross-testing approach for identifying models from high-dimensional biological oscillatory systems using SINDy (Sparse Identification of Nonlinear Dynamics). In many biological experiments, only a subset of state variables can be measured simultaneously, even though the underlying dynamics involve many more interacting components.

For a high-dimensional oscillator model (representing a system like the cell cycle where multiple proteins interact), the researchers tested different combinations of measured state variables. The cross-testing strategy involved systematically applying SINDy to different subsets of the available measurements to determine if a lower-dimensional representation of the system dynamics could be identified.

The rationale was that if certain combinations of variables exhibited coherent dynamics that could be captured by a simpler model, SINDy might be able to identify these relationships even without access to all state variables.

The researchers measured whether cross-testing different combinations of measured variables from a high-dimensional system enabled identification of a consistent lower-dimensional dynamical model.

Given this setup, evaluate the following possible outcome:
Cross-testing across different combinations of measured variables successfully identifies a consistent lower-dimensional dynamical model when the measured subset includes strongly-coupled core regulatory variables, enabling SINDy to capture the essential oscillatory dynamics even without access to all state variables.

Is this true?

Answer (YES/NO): NO